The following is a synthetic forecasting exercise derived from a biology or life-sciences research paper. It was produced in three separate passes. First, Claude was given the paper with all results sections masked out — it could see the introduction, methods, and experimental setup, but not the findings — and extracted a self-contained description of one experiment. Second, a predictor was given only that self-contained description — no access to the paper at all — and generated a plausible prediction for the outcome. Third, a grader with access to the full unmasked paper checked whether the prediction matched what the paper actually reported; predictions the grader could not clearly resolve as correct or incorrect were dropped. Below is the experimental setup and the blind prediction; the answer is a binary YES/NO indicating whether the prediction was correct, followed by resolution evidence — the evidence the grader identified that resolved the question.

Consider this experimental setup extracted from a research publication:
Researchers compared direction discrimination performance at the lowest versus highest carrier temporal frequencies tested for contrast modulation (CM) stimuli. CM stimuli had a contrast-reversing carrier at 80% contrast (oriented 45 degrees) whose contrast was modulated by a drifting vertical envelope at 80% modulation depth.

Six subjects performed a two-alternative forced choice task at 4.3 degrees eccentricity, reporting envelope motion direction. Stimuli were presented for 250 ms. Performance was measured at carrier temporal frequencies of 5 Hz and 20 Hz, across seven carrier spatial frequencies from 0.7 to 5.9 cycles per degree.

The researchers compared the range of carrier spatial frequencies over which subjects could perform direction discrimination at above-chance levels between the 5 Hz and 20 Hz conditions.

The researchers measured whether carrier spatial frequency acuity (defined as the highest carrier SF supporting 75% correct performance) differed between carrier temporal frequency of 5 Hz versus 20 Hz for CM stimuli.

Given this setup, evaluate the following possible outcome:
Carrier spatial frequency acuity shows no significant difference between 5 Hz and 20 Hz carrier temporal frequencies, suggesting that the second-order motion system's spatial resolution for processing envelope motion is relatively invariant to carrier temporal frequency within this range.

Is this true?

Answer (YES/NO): YES